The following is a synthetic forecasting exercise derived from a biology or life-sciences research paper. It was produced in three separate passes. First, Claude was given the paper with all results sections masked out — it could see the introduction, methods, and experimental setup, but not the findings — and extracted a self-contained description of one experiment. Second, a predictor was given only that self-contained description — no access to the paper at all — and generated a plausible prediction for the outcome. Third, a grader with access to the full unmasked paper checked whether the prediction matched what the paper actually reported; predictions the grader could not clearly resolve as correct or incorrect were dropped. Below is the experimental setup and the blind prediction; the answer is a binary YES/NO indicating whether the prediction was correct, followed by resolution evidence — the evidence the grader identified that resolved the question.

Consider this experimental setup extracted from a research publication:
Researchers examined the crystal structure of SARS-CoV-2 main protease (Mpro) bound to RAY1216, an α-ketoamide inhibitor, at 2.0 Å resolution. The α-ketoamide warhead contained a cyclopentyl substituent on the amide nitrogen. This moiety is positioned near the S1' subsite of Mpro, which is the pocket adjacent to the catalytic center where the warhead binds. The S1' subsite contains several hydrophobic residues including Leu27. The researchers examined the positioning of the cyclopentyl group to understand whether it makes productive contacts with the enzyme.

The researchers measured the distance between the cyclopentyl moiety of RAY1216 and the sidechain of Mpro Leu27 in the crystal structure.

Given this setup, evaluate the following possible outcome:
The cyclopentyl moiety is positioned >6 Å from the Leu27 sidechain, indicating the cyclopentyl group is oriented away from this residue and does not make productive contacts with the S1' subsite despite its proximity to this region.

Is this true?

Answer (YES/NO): NO